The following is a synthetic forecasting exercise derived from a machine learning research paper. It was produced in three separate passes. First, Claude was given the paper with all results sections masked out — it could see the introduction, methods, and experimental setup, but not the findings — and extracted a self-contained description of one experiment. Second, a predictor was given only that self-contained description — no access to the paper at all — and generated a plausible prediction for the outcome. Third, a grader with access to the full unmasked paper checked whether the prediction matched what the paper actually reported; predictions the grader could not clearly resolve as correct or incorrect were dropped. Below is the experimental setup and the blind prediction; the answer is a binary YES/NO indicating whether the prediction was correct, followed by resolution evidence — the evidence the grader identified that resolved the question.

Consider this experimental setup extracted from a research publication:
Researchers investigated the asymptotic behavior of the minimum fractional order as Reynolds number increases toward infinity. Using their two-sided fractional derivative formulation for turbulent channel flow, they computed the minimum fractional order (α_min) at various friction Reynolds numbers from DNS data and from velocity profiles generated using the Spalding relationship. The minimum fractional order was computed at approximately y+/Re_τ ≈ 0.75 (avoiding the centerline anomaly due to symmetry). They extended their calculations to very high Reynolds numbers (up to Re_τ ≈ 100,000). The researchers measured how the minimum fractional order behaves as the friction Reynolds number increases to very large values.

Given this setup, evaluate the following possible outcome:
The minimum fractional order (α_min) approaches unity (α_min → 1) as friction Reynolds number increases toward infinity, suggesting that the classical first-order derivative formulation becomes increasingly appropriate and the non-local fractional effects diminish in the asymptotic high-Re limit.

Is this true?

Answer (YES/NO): NO